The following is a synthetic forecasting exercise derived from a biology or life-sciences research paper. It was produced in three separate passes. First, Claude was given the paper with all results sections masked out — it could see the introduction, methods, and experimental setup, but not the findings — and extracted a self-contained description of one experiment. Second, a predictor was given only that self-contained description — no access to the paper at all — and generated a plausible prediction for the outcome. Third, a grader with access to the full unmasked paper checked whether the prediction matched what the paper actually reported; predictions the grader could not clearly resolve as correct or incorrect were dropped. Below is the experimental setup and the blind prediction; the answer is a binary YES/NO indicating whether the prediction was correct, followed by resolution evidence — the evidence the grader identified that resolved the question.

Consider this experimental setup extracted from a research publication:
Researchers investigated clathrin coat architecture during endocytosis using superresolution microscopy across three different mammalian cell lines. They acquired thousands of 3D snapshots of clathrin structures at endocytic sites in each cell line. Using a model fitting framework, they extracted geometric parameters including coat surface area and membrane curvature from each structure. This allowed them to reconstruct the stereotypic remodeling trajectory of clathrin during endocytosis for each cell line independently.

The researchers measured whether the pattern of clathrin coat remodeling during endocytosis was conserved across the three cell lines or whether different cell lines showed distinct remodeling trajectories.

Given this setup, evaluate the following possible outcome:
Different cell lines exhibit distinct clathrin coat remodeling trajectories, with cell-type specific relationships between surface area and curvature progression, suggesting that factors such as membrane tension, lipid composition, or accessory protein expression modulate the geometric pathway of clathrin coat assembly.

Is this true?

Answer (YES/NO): NO